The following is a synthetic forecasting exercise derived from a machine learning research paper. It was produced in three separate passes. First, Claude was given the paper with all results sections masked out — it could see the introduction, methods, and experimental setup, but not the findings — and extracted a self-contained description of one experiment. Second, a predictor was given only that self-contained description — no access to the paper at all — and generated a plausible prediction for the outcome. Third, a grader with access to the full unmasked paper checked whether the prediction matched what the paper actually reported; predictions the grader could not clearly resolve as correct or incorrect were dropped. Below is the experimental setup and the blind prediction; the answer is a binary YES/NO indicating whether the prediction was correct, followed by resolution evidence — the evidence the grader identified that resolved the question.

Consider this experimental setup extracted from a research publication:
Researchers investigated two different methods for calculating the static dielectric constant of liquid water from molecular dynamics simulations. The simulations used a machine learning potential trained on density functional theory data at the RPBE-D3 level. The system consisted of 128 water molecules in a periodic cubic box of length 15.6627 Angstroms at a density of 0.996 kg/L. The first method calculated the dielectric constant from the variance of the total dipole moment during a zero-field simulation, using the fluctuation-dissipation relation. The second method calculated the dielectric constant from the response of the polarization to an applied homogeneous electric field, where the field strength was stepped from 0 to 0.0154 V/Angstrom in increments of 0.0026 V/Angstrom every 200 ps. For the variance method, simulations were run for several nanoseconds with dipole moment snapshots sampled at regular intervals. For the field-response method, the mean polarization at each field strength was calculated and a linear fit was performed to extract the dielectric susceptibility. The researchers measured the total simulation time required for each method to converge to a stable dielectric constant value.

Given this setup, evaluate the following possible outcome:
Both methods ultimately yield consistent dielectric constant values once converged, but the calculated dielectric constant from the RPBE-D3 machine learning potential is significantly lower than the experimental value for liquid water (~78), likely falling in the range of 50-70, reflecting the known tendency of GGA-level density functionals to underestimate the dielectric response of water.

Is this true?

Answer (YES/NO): NO